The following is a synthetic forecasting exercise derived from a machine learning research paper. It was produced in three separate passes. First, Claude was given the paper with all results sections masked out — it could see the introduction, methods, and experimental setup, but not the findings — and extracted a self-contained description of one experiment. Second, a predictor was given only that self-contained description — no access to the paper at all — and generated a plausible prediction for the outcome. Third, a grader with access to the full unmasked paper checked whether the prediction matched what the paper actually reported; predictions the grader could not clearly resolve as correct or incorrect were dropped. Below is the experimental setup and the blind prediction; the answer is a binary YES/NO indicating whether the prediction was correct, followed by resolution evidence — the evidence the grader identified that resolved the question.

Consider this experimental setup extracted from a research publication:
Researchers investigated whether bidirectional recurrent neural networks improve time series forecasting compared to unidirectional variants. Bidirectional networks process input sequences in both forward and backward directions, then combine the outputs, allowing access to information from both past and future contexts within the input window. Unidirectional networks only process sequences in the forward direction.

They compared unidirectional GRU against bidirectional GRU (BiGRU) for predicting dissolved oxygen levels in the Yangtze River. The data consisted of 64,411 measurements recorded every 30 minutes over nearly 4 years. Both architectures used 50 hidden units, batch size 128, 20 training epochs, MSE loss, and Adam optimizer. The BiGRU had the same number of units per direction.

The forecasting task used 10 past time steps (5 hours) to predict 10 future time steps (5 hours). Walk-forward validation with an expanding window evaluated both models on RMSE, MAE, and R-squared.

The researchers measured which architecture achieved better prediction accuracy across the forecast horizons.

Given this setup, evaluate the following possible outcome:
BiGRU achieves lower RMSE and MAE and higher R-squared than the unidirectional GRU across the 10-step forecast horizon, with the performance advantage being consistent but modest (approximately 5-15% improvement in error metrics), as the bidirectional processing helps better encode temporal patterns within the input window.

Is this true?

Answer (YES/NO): NO